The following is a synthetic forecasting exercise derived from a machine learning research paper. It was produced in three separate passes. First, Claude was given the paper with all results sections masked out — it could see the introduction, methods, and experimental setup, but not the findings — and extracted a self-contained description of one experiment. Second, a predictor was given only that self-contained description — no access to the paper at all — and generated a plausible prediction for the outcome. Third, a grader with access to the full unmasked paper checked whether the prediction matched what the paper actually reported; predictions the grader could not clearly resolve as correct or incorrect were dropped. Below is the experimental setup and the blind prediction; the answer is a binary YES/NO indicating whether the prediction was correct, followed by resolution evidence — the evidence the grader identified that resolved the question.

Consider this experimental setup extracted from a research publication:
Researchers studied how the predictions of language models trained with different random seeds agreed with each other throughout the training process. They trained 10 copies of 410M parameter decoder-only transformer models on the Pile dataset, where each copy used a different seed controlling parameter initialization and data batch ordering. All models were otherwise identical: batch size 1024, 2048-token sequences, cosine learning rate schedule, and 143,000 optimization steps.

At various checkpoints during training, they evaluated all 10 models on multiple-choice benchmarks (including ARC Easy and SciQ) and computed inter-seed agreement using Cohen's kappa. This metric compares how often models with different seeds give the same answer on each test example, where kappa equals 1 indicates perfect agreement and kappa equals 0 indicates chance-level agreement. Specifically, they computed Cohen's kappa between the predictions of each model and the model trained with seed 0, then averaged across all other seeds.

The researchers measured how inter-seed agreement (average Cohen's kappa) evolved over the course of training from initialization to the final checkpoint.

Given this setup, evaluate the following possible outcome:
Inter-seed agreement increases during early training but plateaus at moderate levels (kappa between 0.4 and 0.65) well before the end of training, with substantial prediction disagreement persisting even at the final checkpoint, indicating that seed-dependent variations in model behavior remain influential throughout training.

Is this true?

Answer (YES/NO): YES